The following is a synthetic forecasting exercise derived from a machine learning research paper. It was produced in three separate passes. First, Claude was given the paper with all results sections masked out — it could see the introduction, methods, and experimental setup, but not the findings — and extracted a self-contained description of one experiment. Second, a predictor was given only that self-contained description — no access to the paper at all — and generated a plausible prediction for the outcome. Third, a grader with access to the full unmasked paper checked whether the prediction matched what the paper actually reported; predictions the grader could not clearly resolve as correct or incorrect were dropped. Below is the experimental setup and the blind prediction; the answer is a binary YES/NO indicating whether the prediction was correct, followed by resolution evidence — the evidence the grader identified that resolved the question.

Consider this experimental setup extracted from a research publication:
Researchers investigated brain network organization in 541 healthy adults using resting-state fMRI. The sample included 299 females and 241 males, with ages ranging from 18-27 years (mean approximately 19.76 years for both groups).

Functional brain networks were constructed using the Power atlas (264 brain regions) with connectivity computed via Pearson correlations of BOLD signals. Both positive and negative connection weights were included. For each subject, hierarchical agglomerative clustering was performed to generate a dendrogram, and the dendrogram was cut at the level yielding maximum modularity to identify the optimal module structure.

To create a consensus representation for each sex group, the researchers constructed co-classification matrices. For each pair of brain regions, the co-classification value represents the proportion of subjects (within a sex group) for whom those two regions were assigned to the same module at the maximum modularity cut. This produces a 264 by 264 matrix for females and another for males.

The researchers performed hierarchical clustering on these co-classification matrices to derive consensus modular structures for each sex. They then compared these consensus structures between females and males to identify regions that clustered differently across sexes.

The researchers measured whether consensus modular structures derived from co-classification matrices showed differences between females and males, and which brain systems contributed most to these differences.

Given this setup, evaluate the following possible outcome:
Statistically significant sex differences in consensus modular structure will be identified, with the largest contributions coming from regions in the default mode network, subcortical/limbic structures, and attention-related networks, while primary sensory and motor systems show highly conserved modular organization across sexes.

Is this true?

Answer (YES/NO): NO